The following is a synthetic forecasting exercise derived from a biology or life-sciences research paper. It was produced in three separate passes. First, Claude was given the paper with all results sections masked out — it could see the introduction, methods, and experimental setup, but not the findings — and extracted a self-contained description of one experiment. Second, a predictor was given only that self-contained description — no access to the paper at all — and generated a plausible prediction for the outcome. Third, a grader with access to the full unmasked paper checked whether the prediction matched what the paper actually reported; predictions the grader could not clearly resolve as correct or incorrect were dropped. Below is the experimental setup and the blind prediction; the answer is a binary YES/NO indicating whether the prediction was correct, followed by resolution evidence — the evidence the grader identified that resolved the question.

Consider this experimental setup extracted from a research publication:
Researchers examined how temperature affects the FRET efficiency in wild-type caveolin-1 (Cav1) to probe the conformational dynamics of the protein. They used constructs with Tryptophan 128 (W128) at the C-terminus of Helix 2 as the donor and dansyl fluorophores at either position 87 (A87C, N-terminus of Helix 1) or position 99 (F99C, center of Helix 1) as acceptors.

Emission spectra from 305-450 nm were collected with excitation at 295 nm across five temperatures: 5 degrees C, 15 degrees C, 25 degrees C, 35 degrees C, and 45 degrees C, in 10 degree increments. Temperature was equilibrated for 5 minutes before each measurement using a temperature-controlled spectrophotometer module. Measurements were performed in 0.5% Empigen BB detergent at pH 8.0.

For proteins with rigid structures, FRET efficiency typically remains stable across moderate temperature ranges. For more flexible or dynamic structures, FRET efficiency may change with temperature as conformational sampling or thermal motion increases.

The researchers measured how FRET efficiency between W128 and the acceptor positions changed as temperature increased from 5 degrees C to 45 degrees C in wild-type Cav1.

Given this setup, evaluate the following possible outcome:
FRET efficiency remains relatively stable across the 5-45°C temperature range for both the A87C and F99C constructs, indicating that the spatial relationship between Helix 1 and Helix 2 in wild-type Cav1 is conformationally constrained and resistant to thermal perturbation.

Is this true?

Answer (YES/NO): YES